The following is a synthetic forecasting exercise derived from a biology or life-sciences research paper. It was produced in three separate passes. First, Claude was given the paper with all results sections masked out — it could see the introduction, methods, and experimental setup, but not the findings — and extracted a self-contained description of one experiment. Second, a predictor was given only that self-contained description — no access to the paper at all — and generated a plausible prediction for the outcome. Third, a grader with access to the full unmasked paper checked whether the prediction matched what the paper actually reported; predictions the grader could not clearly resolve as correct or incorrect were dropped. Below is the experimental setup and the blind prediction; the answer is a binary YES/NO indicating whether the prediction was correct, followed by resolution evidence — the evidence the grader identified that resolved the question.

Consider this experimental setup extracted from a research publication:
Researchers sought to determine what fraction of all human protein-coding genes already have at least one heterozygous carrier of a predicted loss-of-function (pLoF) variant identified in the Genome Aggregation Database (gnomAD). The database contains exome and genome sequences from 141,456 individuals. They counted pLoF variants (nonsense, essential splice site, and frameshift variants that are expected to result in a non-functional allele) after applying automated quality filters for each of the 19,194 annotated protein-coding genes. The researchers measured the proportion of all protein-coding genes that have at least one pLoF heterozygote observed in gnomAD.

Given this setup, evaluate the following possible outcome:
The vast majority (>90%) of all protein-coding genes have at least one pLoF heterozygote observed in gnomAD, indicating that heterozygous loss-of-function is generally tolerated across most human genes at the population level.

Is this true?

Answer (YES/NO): NO